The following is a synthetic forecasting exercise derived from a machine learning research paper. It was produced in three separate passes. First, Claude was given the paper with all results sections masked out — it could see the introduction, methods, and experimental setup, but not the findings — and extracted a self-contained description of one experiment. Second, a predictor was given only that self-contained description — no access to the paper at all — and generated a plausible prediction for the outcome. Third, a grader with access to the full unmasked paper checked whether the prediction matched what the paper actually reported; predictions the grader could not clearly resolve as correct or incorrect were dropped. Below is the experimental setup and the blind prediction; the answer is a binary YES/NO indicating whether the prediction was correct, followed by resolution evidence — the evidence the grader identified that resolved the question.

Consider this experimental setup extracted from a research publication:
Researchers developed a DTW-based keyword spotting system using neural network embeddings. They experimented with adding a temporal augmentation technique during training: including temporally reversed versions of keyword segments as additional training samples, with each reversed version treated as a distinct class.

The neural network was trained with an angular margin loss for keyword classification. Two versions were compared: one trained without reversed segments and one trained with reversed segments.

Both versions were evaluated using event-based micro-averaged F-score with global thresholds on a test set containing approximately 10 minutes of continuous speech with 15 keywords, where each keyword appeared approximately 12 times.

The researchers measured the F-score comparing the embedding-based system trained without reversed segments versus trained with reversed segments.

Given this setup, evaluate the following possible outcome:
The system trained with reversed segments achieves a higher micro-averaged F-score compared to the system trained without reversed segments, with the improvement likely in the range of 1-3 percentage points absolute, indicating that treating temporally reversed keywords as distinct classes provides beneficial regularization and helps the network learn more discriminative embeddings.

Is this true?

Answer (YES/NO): NO